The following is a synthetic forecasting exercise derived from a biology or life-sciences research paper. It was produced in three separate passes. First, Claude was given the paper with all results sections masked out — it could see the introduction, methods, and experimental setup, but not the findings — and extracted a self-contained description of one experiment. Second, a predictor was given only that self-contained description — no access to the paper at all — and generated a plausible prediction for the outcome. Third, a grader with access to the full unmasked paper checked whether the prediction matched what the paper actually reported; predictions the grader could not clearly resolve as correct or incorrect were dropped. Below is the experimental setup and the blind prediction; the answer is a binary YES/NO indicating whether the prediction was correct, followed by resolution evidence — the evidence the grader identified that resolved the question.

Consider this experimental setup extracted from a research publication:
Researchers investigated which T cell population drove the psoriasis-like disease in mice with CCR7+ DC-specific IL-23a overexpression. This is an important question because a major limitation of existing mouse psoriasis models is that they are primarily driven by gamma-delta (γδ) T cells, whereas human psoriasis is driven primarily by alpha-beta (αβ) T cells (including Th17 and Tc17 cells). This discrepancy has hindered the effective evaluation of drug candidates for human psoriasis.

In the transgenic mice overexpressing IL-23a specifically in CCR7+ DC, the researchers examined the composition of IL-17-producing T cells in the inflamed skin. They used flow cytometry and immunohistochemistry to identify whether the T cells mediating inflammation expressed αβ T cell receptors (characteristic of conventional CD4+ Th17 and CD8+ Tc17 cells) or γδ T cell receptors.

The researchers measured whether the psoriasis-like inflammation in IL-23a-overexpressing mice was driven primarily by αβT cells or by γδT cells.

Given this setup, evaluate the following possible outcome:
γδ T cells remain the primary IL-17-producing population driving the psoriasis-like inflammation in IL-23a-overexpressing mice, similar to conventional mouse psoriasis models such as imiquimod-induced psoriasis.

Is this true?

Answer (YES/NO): NO